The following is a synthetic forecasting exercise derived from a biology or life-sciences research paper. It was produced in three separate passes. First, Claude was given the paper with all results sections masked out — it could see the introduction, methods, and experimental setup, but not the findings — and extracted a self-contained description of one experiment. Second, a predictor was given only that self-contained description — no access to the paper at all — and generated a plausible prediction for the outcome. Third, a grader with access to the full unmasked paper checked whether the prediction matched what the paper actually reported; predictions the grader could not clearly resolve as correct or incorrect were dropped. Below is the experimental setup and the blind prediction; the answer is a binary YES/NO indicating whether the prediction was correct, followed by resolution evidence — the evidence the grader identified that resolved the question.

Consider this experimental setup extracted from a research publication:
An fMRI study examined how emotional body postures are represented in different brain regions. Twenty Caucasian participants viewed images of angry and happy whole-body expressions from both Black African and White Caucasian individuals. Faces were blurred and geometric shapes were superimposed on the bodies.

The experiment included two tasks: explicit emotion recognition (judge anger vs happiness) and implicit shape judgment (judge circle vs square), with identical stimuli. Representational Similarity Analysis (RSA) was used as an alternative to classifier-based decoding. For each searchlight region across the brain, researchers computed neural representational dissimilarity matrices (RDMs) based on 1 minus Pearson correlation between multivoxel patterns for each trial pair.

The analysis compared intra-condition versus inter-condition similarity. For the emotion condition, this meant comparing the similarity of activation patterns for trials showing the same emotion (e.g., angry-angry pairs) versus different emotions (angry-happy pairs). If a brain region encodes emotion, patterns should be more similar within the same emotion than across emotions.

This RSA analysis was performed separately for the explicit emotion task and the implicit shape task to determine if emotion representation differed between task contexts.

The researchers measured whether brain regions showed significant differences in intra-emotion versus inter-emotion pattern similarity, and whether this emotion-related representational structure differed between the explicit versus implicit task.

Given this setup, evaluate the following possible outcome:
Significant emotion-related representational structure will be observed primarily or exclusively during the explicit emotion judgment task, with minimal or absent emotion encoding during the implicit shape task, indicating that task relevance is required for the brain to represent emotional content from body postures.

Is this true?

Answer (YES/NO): NO